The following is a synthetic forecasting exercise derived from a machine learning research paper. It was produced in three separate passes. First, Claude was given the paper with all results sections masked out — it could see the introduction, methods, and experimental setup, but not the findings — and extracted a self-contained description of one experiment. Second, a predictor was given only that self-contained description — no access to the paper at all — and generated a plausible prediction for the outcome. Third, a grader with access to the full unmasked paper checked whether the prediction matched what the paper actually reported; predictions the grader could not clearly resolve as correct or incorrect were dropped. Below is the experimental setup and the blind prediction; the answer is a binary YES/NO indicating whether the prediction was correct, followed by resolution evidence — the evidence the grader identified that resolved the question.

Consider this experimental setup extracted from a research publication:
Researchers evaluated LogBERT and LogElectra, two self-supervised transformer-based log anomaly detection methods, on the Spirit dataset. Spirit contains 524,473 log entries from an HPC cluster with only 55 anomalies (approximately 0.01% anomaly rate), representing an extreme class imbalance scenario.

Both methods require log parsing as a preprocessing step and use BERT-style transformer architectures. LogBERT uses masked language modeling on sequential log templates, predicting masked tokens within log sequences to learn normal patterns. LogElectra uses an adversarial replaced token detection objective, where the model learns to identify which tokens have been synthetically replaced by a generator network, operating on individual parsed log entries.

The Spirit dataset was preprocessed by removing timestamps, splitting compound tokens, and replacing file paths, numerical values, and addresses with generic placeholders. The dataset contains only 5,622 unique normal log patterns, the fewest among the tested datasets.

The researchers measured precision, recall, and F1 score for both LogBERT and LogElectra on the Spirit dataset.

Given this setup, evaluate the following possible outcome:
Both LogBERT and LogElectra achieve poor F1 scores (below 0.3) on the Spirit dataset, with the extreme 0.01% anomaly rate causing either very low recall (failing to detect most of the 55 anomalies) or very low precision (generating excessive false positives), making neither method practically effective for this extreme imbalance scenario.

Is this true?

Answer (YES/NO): NO